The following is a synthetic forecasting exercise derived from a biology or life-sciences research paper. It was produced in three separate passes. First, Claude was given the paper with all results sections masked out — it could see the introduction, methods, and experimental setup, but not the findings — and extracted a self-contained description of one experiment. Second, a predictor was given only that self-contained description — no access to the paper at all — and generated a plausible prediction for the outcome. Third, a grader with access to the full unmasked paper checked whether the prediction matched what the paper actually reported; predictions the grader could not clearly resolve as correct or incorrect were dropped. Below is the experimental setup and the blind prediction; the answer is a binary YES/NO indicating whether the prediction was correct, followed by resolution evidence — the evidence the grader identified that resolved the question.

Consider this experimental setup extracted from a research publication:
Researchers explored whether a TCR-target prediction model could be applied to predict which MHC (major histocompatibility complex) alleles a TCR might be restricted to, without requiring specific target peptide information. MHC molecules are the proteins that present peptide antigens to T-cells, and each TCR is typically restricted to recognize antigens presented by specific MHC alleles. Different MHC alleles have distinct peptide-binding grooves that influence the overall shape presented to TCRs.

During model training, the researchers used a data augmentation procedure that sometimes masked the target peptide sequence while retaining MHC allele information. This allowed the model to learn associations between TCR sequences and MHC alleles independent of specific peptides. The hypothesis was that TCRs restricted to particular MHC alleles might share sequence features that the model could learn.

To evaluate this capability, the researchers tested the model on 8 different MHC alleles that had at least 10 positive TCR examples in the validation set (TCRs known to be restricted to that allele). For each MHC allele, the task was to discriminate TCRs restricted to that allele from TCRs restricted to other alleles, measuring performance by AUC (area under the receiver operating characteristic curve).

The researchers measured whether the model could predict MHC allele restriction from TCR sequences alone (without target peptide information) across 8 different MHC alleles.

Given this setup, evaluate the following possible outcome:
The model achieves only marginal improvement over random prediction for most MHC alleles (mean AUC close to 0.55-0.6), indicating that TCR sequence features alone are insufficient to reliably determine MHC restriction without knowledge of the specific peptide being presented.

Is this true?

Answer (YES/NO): NO